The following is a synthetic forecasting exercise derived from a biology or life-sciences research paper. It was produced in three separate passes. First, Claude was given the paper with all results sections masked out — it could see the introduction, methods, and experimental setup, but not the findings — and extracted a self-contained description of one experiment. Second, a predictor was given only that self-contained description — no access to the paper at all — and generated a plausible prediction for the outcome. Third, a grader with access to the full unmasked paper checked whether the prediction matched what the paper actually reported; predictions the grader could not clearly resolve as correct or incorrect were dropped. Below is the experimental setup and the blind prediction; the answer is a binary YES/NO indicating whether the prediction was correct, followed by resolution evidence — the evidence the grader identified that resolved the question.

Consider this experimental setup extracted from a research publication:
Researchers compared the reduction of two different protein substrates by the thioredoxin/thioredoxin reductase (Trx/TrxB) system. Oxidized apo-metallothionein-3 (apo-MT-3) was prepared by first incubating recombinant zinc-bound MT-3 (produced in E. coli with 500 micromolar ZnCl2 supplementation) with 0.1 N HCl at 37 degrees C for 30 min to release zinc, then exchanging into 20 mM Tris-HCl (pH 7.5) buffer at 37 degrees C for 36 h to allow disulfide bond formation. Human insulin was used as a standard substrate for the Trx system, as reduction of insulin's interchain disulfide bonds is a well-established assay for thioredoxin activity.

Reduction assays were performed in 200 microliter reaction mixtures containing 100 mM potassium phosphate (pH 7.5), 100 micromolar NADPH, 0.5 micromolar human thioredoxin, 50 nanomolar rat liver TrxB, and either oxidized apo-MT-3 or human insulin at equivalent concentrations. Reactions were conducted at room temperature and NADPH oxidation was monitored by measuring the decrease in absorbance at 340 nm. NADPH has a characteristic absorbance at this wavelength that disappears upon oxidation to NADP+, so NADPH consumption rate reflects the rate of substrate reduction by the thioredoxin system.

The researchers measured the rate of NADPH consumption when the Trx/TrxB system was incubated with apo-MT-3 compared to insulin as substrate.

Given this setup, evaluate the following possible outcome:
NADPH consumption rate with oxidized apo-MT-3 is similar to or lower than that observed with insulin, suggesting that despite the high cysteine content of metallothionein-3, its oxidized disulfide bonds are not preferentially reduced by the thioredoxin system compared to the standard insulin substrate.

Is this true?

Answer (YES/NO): NO